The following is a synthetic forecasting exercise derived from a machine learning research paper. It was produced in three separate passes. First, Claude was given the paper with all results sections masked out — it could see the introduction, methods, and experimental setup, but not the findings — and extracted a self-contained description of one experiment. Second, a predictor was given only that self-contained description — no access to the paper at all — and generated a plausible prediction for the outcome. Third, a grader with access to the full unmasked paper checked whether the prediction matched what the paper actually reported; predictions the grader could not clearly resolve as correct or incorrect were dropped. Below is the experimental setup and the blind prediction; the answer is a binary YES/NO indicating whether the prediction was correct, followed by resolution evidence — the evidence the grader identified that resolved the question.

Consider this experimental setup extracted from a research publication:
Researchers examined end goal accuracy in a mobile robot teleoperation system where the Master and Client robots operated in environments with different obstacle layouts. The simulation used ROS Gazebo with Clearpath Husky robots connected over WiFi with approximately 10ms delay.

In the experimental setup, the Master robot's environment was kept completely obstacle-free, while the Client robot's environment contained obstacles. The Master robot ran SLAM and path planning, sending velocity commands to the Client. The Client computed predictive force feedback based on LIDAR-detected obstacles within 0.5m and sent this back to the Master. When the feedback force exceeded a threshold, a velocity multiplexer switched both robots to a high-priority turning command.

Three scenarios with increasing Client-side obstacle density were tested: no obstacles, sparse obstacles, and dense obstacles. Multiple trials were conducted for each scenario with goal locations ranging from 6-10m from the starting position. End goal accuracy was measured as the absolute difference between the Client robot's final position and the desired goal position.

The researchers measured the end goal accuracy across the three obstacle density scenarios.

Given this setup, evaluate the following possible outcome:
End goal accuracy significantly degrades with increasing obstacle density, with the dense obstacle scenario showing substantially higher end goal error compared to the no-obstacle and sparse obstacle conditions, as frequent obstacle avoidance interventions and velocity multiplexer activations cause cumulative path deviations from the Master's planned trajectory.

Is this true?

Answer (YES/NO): NO